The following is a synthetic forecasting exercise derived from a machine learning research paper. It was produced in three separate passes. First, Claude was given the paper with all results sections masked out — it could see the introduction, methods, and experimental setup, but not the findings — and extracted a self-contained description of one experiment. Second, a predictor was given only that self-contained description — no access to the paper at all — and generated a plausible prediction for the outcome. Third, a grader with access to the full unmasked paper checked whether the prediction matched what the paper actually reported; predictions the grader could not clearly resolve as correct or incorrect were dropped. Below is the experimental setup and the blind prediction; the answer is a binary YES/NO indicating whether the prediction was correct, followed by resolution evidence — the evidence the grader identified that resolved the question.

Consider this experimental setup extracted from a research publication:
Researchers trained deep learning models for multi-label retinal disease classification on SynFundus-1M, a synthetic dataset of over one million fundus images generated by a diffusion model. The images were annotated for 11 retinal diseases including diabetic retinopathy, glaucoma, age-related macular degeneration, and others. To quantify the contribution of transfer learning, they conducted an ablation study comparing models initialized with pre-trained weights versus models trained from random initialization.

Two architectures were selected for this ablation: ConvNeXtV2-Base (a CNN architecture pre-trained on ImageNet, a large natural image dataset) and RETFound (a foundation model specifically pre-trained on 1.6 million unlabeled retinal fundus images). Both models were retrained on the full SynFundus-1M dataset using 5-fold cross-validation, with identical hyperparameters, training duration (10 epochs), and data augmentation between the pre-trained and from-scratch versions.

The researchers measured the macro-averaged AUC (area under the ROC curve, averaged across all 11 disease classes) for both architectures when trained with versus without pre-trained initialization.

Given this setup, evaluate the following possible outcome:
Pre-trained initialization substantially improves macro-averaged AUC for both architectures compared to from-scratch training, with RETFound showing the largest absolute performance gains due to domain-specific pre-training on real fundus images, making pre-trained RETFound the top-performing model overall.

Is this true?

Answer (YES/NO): NO